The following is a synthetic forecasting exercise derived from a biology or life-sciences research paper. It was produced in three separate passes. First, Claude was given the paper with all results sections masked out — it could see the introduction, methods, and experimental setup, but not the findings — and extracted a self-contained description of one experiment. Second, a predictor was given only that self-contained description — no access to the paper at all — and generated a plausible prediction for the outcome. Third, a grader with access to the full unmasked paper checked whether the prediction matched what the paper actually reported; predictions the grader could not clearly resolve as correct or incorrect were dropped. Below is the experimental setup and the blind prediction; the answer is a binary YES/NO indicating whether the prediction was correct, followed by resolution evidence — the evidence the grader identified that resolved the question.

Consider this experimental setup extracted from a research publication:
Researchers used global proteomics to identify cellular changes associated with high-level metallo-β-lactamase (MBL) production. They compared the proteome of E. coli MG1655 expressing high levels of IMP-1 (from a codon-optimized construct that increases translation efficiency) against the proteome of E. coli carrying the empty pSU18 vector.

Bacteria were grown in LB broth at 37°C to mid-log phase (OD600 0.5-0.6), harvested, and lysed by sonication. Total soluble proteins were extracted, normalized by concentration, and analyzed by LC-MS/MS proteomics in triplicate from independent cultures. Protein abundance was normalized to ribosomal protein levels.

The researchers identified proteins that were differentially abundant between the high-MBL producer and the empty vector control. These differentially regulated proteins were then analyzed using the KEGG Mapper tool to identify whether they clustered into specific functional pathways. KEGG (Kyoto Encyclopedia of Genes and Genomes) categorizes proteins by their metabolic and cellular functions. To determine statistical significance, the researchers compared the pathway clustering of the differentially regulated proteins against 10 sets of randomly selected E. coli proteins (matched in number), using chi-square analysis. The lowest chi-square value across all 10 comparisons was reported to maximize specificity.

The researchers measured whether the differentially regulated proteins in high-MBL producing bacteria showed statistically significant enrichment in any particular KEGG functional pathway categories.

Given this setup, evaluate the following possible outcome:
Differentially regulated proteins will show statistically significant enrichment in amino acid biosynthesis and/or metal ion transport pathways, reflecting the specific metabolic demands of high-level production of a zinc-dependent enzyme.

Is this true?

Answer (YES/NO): YES